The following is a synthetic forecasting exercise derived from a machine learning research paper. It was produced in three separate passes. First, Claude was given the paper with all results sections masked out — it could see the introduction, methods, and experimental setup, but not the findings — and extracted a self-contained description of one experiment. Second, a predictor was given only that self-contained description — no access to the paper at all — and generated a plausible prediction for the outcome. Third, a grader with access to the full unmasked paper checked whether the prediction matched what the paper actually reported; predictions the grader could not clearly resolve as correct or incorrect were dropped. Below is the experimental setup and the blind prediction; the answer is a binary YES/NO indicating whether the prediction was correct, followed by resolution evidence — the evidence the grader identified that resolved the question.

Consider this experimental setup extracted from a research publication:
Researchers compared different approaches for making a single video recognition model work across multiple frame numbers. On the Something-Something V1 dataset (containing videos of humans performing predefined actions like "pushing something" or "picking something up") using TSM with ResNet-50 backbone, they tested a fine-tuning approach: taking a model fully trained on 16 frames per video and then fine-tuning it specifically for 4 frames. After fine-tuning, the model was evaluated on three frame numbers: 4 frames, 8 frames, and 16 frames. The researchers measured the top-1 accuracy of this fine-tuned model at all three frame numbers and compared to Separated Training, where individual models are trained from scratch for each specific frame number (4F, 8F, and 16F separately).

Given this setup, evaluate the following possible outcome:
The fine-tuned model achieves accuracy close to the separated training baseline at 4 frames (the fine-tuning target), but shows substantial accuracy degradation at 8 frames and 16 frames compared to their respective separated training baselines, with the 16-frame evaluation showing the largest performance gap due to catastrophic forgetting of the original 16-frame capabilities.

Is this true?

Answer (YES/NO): YES